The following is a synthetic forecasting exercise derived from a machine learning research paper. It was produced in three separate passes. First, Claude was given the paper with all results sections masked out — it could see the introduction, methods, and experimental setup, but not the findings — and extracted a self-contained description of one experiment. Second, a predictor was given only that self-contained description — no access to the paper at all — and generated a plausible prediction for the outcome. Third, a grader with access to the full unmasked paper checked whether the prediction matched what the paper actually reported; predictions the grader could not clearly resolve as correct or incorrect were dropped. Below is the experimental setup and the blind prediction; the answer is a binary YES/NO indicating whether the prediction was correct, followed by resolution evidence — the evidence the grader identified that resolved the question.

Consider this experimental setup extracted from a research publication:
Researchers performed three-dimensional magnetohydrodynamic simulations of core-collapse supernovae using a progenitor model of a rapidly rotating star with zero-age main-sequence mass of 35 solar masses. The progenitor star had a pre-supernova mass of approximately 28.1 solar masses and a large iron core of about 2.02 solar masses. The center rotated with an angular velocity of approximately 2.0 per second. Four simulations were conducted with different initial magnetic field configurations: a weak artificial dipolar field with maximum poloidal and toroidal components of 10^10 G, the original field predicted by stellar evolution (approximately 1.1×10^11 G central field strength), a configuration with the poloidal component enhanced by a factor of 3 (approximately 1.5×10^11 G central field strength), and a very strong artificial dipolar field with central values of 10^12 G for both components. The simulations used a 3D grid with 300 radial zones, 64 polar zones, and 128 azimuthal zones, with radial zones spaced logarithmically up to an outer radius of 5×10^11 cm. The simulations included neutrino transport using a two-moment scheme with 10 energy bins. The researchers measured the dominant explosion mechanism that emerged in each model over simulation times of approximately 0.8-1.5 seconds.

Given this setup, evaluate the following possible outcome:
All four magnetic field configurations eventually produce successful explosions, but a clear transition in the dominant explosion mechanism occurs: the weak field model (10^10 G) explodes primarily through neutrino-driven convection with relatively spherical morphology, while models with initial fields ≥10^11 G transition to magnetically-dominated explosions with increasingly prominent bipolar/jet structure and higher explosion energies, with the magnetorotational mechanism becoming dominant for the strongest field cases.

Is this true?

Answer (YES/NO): NO